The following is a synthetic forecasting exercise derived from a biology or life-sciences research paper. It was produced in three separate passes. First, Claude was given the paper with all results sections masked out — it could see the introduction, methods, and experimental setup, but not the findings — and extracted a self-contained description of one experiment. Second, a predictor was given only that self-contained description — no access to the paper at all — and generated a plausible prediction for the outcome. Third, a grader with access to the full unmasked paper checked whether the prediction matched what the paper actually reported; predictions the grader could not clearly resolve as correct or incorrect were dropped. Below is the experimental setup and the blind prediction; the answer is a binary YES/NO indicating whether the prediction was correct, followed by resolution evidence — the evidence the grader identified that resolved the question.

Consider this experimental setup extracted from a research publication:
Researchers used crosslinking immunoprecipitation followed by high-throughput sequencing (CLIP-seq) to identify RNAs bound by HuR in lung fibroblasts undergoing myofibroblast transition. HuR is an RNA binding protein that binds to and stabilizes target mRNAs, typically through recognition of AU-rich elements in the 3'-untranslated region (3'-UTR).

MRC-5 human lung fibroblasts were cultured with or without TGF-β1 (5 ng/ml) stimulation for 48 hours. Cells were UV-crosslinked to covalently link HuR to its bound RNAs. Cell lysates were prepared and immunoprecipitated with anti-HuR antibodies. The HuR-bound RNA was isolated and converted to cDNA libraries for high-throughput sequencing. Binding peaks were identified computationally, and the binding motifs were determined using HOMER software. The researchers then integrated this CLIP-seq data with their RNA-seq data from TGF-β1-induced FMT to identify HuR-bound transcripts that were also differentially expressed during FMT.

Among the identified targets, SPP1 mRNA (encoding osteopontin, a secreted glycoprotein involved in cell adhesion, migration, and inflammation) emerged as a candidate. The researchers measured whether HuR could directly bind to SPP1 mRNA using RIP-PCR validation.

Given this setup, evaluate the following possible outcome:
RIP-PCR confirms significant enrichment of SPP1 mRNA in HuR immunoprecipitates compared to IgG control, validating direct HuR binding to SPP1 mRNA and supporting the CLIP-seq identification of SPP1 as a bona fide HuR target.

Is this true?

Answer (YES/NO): YES